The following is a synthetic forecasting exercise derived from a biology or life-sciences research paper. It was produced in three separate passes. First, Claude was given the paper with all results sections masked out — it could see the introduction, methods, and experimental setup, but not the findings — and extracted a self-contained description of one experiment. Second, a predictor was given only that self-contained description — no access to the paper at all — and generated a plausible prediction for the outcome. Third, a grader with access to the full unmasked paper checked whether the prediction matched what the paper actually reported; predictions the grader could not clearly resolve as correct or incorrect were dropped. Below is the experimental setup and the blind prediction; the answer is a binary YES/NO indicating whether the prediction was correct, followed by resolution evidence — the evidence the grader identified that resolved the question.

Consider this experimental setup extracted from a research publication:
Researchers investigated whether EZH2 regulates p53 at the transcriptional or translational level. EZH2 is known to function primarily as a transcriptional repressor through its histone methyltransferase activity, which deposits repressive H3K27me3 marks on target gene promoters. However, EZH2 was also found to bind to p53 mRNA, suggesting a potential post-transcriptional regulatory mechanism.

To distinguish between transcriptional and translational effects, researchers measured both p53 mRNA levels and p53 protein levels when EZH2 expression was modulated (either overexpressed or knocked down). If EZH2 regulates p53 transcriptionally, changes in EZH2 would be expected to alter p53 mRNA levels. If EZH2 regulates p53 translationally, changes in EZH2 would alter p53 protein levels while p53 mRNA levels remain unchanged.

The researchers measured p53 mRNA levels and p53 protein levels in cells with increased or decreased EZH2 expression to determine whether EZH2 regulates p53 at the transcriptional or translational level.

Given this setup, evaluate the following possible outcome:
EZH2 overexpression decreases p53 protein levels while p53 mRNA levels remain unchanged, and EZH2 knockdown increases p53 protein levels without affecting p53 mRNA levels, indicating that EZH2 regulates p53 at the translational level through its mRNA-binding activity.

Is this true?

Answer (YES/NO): NO